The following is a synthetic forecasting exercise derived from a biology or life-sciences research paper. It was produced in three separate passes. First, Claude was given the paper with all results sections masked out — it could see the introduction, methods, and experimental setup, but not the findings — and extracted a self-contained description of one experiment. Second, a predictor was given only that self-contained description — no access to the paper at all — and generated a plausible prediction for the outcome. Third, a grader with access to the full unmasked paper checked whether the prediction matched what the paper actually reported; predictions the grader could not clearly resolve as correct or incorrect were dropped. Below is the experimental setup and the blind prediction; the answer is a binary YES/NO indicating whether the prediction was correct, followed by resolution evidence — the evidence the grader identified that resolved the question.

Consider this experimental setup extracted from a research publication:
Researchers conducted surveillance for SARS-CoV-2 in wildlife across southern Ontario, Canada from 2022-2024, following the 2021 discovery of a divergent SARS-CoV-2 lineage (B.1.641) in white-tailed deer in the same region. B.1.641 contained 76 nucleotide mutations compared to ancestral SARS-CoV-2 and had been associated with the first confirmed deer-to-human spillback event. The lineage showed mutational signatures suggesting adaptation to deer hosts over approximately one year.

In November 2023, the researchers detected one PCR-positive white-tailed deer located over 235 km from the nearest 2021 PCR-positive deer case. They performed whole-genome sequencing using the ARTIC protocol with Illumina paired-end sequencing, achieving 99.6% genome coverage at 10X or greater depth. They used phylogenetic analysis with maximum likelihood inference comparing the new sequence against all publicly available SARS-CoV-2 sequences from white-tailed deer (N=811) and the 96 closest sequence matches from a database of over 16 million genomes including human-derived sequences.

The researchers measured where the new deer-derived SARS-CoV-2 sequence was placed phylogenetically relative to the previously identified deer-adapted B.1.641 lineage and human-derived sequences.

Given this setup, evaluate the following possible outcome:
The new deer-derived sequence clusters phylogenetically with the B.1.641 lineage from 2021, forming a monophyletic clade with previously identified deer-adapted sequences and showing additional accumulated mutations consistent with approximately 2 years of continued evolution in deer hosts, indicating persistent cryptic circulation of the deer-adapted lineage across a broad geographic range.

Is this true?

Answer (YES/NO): NO